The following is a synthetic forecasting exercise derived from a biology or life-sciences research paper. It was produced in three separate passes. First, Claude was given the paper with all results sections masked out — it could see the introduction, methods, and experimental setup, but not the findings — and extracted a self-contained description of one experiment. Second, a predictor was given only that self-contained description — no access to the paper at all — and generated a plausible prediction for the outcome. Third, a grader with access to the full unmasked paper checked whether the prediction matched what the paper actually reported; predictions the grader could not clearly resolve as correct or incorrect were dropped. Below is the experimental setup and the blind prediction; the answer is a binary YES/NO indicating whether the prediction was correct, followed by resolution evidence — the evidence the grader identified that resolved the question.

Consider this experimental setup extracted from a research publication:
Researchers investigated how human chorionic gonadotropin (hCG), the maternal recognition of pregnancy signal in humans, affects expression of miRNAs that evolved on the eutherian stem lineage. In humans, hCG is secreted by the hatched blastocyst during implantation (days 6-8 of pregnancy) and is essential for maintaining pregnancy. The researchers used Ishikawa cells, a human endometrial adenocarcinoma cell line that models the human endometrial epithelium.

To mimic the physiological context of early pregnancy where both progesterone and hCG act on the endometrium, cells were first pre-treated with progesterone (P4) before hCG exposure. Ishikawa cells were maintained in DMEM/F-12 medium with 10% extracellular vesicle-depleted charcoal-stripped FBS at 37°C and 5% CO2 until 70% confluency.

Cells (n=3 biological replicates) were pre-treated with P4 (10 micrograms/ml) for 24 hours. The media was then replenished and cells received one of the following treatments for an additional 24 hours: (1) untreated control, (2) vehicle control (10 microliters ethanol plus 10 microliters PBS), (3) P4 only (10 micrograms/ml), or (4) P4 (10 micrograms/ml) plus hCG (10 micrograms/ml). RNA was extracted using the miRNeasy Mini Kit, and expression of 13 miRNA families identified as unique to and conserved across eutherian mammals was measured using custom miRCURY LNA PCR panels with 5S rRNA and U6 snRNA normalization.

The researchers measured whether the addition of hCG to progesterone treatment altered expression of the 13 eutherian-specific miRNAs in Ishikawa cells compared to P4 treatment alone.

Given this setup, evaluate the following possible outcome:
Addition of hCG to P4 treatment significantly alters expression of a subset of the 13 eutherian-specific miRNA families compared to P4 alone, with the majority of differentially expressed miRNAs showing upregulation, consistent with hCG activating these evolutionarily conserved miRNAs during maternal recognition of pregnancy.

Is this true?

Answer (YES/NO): NO